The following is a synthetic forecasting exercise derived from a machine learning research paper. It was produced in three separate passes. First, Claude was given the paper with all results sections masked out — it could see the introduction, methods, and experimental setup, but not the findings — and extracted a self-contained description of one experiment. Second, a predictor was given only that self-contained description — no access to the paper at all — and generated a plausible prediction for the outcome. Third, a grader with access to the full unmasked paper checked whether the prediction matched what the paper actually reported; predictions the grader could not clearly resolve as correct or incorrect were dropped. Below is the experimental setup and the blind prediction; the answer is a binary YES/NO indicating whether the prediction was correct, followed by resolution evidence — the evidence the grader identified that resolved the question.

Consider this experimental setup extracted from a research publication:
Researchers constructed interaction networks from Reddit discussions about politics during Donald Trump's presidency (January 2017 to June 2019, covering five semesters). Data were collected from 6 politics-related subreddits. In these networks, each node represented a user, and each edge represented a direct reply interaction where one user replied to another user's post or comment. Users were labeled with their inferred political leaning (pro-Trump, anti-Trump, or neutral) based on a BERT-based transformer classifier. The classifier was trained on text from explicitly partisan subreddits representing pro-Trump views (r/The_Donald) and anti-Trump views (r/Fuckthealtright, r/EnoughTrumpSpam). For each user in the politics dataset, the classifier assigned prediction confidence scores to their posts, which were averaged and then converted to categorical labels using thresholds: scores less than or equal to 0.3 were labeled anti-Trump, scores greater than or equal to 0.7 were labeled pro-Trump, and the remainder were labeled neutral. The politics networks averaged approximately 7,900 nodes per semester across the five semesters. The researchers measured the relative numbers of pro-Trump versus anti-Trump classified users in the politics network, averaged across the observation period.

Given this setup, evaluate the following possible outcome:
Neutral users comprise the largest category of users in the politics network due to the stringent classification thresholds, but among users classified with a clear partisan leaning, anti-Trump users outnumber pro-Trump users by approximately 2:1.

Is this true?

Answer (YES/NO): NO